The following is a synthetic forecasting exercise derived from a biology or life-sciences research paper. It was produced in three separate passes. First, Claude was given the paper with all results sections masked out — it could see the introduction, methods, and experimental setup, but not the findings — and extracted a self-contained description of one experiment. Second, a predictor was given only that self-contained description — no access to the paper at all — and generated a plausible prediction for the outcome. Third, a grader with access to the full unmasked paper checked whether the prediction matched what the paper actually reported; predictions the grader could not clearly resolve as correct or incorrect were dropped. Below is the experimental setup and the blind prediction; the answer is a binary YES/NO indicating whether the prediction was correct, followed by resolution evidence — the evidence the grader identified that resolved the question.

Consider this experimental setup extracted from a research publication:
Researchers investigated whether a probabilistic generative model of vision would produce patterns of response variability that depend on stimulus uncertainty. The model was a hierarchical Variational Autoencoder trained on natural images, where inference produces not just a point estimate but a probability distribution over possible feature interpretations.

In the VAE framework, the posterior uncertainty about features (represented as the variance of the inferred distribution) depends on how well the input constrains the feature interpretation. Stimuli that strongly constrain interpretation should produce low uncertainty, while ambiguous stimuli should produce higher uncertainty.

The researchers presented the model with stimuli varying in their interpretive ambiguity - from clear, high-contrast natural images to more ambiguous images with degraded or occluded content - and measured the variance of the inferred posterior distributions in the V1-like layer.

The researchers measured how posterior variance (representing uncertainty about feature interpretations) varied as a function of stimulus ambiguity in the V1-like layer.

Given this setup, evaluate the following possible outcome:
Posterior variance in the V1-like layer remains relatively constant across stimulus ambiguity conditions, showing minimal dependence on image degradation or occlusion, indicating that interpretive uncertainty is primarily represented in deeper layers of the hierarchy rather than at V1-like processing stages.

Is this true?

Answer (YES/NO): NO